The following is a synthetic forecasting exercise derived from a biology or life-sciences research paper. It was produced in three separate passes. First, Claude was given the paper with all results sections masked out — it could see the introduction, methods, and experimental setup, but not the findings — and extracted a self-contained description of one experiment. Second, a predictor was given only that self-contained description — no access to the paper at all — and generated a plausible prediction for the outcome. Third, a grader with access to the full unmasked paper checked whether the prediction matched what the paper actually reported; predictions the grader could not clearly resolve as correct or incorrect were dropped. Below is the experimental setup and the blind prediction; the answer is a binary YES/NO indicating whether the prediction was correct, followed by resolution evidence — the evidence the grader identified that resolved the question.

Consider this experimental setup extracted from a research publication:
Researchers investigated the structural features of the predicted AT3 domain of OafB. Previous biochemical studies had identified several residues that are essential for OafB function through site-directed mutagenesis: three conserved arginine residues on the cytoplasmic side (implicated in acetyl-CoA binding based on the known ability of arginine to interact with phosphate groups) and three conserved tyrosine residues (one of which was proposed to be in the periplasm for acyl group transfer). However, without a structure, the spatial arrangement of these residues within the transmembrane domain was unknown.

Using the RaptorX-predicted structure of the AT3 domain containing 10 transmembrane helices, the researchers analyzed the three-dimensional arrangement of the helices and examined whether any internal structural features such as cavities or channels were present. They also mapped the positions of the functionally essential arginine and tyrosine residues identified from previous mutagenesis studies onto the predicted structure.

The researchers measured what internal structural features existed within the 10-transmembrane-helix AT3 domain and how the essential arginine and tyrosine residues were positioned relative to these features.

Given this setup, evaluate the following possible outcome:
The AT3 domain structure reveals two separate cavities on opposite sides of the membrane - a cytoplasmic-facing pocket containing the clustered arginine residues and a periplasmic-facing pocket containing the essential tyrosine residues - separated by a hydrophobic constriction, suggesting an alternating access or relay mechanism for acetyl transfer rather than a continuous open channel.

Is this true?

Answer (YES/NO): NO